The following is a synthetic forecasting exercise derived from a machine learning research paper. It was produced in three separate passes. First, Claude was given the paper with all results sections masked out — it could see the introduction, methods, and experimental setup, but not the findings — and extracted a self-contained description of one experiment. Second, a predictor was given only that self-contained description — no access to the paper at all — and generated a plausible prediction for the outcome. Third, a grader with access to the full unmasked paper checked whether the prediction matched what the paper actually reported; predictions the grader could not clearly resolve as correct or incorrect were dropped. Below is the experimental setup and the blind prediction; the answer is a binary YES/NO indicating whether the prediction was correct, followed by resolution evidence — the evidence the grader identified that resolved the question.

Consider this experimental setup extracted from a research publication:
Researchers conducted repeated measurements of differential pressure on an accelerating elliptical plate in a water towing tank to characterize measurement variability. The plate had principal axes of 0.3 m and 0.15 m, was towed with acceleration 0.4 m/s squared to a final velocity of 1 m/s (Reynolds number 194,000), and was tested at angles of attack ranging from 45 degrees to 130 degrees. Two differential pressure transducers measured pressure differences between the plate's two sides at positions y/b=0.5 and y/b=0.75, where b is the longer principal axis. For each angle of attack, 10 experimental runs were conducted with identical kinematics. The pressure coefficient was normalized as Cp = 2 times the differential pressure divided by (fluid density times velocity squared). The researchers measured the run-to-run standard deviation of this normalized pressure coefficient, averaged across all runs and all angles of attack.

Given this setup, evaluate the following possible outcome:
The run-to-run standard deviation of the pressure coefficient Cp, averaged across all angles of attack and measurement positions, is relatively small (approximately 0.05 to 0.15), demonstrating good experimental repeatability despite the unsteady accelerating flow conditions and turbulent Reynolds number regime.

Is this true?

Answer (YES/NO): YES